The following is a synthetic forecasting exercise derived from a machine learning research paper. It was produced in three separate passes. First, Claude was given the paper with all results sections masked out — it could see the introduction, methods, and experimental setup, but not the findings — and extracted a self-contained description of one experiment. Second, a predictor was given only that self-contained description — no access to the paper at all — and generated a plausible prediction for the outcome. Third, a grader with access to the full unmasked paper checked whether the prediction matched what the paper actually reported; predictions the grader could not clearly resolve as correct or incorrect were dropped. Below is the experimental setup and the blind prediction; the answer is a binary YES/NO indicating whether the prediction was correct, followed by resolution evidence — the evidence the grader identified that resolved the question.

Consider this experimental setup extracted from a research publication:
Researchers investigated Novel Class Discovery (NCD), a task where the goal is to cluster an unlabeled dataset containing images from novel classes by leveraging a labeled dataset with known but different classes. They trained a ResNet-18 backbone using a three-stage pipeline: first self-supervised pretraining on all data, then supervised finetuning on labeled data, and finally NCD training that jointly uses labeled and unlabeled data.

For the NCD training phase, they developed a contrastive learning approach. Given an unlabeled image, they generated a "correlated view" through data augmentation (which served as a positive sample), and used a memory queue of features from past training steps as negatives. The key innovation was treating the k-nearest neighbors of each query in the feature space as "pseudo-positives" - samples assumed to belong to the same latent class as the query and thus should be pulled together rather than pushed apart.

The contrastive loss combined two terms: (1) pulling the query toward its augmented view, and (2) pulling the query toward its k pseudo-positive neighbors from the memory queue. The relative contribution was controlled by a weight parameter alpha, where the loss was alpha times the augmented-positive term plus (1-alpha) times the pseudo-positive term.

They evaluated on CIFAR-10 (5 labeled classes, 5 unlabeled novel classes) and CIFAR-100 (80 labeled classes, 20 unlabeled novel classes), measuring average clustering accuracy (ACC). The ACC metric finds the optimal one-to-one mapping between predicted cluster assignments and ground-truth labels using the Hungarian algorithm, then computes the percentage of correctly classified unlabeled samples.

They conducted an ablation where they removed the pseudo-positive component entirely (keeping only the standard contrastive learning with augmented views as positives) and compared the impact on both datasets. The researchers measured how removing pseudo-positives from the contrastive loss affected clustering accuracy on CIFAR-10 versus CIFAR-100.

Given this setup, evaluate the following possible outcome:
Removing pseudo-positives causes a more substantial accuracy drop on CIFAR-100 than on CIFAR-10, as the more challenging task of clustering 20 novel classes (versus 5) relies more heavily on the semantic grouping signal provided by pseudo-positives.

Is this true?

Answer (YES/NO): NO